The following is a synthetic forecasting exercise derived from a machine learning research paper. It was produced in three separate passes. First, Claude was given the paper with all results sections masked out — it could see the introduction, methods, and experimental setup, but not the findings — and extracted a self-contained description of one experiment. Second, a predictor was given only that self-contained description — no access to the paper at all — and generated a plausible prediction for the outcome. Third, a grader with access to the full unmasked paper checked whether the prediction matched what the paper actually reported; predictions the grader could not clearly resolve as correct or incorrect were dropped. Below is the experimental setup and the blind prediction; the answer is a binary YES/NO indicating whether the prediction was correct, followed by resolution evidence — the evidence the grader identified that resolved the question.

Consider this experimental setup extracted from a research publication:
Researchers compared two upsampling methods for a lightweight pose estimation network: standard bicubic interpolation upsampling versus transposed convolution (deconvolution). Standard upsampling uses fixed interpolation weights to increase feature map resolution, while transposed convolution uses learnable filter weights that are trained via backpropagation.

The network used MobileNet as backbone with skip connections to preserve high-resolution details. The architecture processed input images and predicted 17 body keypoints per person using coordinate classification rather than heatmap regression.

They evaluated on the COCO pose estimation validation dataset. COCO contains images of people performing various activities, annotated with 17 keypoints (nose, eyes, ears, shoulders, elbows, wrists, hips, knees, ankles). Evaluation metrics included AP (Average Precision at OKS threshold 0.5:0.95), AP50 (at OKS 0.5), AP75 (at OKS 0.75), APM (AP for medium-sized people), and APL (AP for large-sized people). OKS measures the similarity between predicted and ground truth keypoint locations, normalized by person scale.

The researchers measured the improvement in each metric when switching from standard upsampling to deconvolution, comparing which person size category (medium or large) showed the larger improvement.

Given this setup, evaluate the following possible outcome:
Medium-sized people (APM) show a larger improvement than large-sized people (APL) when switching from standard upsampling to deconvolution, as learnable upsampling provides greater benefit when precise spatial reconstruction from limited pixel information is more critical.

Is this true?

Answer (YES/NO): NO